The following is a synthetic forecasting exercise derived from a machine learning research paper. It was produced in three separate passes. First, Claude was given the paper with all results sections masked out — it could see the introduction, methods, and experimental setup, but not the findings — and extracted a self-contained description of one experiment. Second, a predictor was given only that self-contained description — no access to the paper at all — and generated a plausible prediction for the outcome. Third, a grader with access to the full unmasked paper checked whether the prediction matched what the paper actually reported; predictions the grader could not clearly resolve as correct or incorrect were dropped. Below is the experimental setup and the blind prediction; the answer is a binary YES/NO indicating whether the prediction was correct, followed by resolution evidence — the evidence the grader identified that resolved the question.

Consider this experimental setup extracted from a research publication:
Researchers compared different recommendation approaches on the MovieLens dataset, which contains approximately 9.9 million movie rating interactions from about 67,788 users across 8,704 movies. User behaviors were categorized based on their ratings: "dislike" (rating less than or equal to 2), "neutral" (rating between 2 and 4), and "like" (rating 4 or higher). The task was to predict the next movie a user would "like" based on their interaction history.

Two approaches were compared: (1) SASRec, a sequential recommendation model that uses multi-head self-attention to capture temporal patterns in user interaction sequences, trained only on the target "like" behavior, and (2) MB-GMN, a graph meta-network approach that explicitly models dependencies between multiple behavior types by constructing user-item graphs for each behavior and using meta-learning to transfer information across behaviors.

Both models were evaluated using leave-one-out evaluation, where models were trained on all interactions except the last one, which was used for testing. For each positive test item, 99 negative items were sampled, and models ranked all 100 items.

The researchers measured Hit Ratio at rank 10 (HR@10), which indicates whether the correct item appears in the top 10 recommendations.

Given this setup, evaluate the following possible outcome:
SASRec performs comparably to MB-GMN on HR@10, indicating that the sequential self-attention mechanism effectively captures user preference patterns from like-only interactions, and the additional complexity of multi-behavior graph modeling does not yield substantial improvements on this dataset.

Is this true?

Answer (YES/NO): NO